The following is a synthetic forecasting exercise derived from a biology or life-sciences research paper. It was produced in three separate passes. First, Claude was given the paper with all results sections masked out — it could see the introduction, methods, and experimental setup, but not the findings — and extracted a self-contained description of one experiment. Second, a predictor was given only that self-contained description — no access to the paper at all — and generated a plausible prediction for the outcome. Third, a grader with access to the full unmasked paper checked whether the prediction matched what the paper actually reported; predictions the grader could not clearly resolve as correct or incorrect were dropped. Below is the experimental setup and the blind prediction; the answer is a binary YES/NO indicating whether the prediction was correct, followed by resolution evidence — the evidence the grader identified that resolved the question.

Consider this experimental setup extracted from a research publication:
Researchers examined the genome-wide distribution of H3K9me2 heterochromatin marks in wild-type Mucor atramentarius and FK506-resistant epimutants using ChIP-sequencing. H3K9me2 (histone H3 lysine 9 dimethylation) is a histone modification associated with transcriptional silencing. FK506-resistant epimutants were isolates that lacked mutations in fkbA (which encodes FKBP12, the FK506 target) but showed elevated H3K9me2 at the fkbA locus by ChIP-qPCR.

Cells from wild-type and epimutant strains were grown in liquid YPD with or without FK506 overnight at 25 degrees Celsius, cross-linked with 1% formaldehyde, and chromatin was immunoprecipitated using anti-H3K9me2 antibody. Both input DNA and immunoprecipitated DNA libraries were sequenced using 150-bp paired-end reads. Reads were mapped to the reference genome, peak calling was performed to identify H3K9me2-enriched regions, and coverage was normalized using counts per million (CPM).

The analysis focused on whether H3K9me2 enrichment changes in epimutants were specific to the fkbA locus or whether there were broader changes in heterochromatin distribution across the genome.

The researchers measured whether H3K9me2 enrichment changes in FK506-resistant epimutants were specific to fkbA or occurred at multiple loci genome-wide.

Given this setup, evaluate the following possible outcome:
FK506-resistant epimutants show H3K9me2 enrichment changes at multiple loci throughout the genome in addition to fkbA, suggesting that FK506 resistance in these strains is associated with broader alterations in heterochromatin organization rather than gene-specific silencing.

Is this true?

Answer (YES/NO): NO